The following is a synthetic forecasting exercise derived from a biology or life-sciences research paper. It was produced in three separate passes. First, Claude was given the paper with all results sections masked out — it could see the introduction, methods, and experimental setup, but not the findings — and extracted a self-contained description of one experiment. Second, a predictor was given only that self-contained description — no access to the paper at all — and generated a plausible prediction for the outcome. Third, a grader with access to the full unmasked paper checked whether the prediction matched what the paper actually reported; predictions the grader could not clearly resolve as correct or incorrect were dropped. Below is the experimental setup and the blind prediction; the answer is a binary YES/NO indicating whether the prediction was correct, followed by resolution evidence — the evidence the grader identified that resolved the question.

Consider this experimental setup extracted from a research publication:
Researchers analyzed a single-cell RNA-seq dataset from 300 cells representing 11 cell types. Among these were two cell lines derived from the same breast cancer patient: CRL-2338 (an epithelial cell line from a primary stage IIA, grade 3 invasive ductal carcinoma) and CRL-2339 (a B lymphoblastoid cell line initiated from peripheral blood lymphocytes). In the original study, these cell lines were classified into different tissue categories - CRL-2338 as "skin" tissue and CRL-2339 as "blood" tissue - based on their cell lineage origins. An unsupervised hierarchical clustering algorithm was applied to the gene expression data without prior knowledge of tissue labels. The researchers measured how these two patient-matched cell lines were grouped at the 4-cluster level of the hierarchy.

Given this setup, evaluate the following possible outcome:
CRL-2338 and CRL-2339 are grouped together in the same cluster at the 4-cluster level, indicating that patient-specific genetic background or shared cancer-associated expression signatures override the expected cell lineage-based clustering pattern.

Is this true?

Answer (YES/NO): YES